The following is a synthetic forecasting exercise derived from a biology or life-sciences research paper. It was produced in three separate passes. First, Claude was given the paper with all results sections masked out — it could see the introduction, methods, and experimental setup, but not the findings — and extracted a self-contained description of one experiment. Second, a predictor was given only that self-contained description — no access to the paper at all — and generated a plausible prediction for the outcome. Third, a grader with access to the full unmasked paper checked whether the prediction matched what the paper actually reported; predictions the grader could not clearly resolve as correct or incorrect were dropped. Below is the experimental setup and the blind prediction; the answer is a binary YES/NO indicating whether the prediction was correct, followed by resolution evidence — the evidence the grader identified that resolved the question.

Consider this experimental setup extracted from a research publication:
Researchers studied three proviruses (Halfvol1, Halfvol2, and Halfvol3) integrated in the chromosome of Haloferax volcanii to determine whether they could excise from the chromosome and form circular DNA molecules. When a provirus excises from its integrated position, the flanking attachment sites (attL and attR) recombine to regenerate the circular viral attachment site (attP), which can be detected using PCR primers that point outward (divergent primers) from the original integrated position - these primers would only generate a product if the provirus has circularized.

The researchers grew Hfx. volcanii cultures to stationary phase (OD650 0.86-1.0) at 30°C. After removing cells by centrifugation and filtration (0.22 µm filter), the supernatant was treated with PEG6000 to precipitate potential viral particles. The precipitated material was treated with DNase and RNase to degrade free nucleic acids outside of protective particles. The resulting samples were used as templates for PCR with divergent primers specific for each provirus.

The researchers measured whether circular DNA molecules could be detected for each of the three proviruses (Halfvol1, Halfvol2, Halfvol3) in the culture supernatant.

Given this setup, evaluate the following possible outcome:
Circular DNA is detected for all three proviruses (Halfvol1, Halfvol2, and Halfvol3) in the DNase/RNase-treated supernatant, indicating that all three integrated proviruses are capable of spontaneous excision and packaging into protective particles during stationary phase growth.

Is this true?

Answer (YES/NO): YES